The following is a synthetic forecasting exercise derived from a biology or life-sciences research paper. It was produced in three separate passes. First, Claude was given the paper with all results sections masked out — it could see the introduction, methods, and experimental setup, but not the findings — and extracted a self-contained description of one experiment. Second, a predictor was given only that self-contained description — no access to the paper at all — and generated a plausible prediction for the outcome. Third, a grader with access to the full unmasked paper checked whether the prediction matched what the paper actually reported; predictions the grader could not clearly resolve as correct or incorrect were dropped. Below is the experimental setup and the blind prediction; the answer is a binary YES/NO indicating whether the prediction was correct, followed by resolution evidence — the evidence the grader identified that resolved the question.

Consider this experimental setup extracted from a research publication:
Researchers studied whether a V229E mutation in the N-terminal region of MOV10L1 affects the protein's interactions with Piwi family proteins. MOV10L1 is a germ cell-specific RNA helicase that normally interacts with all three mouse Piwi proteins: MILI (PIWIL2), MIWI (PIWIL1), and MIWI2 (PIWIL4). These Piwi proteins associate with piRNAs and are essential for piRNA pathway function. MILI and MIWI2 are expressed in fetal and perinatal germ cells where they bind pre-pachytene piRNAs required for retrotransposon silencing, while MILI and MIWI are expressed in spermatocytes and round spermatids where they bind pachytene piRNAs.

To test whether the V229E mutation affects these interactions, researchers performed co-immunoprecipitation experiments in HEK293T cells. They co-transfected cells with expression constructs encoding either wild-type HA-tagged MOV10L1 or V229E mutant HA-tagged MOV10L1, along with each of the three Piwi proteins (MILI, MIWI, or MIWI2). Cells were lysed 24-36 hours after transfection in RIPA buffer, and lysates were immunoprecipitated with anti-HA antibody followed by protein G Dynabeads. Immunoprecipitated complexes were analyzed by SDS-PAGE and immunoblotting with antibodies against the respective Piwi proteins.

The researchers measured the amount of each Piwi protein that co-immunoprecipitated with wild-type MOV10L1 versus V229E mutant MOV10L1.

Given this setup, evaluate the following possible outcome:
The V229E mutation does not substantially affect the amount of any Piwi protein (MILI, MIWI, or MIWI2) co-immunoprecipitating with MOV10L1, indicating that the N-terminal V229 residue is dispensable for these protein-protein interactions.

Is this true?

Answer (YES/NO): YES